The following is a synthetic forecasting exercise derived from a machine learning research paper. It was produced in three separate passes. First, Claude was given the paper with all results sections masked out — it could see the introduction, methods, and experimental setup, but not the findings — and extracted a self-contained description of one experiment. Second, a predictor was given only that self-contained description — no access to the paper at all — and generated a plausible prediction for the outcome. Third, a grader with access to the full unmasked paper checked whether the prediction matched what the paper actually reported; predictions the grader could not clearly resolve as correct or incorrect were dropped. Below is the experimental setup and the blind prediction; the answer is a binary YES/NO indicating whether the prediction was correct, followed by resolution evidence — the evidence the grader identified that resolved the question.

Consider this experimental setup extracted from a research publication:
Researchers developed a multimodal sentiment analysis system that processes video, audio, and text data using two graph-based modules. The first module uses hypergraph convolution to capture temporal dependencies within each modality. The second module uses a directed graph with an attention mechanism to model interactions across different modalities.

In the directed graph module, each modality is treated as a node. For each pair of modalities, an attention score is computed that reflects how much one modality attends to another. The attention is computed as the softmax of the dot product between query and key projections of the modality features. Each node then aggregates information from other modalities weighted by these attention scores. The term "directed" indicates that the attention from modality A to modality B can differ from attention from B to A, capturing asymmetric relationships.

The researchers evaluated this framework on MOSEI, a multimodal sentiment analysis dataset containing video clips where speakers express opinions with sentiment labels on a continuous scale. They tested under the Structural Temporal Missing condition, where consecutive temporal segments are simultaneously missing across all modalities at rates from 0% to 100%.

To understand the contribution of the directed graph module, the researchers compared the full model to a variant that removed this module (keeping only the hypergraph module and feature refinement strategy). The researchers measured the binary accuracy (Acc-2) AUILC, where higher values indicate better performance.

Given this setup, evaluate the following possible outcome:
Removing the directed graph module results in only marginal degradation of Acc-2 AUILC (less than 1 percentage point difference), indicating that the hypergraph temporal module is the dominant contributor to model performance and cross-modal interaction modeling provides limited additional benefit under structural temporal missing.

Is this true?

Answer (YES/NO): NO